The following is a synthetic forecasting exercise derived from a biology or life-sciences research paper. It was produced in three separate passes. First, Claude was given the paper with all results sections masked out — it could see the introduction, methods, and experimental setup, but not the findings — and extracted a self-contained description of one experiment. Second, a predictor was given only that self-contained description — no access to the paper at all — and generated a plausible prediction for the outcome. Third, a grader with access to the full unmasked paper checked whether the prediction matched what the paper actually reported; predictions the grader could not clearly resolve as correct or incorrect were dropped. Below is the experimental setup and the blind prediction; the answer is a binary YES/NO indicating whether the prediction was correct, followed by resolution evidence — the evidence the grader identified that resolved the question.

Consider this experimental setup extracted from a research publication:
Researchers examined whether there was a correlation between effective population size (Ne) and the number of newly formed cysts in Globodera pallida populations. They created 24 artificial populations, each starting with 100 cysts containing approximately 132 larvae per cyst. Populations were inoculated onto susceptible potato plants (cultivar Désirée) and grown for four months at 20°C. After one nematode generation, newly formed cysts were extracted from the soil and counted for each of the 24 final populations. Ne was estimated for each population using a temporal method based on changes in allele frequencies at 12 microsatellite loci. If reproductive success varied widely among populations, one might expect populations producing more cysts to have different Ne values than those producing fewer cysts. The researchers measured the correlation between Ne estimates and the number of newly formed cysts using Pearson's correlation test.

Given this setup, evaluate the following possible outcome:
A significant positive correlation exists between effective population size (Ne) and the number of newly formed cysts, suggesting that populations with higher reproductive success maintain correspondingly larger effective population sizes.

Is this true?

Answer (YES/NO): NO